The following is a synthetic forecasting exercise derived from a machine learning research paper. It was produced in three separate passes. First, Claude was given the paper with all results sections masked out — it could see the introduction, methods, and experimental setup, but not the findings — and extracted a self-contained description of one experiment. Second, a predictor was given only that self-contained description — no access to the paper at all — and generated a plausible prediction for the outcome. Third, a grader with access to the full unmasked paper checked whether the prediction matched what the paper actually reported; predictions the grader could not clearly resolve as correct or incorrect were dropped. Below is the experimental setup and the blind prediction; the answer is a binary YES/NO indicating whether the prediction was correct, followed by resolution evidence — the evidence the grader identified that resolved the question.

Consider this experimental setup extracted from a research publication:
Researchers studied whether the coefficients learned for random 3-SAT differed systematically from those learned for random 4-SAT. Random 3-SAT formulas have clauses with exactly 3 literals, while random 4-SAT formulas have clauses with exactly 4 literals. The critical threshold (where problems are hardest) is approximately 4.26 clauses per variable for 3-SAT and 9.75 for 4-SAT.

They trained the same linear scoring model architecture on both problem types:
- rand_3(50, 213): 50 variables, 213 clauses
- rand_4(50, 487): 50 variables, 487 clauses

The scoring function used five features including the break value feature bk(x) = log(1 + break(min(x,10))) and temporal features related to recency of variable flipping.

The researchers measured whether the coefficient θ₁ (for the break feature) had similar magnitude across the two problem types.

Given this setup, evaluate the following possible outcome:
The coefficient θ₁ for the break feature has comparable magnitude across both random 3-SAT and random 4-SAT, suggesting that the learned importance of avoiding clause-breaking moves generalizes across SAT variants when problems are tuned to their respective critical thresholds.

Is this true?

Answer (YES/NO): NO